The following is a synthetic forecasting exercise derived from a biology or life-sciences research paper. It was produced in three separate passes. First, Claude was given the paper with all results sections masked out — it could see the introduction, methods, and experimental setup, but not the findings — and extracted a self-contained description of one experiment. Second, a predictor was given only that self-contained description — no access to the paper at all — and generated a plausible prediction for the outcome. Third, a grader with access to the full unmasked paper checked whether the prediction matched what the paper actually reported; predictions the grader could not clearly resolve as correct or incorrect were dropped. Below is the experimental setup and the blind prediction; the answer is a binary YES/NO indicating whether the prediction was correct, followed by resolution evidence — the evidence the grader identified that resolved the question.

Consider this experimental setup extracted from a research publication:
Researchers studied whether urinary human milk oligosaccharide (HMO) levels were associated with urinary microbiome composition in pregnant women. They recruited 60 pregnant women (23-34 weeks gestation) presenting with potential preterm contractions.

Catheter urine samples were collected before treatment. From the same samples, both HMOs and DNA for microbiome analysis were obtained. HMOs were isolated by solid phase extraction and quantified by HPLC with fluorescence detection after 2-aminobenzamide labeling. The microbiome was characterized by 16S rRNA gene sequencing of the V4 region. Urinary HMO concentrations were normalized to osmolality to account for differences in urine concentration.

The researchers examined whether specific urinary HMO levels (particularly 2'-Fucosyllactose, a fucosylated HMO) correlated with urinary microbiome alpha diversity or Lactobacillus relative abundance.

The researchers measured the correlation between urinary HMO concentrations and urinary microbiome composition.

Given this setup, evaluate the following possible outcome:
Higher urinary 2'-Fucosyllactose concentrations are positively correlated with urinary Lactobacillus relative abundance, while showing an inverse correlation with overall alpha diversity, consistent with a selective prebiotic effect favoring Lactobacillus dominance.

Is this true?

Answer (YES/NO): NO